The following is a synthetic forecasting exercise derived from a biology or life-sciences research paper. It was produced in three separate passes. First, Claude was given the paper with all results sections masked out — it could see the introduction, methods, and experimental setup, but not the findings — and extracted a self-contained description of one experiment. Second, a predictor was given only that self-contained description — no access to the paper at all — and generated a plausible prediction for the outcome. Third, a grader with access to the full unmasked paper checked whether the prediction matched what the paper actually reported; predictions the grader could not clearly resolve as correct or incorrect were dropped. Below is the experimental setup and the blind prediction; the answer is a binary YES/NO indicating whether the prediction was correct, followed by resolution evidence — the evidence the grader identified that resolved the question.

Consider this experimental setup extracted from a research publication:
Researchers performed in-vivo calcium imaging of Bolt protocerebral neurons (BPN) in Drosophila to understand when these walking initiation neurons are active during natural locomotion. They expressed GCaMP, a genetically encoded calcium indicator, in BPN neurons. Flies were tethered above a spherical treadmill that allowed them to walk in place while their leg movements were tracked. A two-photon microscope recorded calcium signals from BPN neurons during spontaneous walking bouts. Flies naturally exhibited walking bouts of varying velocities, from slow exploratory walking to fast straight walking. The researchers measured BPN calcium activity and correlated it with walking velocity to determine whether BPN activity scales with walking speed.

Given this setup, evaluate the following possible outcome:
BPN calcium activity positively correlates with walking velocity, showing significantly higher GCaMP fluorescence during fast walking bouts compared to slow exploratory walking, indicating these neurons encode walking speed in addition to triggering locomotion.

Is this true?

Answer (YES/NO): YES